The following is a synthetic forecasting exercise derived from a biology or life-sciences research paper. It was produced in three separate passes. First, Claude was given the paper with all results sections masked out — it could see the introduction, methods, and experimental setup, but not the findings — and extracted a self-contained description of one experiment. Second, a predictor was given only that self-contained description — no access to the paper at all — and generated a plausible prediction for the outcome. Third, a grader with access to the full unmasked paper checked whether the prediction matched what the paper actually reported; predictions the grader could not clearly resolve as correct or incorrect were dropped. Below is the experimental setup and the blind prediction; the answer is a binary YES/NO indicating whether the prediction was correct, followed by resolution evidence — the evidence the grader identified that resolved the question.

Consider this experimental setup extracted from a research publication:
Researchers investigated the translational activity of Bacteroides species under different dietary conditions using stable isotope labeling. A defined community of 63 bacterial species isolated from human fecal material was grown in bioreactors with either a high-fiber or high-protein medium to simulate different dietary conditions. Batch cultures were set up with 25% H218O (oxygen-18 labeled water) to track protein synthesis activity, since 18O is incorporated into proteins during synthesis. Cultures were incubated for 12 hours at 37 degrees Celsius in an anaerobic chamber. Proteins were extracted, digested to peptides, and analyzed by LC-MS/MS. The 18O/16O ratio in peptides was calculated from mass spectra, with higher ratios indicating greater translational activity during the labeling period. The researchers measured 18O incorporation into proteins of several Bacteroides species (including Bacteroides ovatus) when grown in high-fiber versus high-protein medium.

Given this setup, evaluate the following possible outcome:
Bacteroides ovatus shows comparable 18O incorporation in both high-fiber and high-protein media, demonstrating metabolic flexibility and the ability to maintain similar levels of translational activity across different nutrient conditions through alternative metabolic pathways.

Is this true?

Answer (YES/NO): NO